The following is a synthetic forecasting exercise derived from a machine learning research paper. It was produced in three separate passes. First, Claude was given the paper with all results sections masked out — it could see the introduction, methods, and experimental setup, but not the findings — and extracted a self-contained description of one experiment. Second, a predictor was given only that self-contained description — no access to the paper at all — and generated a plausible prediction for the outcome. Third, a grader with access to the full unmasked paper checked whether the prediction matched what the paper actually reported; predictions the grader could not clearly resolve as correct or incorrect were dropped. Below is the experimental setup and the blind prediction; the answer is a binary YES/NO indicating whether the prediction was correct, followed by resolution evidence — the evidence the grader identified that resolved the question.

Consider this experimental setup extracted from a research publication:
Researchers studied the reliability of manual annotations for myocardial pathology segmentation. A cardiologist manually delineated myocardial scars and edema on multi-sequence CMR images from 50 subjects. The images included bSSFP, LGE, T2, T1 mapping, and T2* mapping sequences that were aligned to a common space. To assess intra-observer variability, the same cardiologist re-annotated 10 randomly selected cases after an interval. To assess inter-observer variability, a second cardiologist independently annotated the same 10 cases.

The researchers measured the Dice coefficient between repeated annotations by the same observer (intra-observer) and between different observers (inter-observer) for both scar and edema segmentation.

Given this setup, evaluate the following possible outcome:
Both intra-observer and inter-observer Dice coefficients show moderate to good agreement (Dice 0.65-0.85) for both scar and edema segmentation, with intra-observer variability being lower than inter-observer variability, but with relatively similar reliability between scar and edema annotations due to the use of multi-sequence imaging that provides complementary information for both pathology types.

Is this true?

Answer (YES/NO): YES